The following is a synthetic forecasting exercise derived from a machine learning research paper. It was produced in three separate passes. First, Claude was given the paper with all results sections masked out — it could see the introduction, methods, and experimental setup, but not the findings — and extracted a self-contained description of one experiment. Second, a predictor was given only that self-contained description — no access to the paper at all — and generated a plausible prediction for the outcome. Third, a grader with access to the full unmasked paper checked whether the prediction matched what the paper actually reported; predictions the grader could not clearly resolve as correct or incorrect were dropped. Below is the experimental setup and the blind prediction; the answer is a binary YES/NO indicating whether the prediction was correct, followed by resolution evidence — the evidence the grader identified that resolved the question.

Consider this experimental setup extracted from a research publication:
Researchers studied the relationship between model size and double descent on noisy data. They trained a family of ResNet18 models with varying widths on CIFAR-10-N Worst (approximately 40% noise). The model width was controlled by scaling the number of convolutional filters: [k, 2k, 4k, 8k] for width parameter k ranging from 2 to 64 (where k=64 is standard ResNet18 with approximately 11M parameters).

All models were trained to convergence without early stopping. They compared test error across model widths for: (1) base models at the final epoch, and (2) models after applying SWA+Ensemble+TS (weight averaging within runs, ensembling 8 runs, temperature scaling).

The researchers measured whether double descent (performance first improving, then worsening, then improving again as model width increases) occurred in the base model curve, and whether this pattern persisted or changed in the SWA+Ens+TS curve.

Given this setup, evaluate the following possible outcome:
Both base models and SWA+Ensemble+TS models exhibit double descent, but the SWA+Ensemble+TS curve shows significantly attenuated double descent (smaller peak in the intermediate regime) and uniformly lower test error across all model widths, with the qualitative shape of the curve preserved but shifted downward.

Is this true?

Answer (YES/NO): NO